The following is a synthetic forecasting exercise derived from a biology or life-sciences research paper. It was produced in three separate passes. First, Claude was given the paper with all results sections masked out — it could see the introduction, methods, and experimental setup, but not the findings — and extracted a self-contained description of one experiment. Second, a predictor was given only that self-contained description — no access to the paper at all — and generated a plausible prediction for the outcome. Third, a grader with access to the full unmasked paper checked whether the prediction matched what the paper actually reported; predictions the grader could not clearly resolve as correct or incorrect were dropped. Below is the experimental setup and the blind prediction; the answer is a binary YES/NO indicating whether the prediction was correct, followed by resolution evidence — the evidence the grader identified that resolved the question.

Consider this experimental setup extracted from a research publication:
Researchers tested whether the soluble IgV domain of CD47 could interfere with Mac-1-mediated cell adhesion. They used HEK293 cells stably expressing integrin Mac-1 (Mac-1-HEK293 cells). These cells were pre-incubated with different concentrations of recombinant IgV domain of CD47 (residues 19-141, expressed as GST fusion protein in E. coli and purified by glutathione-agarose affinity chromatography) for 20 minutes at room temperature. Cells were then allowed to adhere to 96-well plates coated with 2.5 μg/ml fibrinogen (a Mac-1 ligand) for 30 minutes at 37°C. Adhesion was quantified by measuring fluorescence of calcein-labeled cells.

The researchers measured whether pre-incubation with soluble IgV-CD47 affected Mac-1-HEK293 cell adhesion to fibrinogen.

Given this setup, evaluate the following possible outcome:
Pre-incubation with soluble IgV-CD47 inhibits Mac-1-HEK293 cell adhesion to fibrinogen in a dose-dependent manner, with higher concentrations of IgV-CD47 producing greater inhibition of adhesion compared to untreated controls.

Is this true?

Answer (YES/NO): NO